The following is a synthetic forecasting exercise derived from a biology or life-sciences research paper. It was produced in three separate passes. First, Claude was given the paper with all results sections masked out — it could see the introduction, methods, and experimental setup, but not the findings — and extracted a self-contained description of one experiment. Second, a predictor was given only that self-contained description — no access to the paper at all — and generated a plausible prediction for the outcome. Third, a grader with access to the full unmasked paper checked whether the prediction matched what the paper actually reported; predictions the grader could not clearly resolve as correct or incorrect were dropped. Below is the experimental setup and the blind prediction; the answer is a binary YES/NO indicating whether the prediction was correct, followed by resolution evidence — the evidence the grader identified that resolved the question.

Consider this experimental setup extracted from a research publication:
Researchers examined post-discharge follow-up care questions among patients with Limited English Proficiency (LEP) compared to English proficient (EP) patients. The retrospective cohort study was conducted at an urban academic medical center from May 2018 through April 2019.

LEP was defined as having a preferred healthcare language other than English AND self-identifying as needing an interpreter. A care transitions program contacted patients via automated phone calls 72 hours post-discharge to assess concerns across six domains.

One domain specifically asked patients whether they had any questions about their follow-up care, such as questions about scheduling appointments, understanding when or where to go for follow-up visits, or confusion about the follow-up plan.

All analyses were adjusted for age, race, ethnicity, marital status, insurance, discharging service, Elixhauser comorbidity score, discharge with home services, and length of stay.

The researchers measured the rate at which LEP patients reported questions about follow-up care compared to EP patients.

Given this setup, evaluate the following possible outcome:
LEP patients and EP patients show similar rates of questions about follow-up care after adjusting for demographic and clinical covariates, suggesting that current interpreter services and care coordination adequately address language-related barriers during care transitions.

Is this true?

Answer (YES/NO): NO